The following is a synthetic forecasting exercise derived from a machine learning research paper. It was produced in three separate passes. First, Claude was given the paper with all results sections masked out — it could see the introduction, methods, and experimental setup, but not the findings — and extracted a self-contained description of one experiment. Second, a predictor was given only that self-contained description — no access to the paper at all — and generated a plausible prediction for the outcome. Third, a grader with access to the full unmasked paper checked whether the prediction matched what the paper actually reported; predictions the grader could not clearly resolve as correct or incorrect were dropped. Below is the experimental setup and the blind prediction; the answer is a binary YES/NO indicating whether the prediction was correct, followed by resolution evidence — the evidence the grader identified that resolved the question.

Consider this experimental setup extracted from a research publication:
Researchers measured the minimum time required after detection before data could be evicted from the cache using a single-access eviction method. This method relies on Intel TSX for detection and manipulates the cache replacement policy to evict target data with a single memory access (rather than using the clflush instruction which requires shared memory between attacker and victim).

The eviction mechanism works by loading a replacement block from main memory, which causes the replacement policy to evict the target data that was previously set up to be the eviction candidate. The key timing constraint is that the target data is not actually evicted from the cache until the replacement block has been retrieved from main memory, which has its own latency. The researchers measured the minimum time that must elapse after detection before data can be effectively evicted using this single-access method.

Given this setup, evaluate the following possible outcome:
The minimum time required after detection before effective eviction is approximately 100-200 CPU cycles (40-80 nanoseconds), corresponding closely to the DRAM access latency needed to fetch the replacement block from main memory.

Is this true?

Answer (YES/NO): NO